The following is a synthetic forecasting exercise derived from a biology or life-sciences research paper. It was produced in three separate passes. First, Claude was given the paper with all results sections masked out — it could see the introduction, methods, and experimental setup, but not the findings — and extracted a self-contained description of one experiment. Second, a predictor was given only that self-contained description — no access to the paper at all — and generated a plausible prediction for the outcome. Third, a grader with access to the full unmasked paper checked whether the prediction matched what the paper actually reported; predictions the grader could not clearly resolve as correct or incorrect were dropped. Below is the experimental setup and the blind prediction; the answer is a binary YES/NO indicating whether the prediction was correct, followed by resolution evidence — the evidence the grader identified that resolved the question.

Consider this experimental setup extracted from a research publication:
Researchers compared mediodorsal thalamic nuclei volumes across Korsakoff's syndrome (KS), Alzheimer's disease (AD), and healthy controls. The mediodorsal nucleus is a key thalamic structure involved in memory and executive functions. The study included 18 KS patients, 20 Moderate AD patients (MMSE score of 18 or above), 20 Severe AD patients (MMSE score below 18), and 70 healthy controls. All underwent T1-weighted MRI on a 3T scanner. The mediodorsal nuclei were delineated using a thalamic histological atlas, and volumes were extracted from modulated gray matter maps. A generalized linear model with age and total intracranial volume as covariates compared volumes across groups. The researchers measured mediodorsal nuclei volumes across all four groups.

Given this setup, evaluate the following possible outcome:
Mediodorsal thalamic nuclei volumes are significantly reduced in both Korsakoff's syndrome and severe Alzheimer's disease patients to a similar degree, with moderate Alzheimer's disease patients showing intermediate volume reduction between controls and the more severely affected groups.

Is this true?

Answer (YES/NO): NO